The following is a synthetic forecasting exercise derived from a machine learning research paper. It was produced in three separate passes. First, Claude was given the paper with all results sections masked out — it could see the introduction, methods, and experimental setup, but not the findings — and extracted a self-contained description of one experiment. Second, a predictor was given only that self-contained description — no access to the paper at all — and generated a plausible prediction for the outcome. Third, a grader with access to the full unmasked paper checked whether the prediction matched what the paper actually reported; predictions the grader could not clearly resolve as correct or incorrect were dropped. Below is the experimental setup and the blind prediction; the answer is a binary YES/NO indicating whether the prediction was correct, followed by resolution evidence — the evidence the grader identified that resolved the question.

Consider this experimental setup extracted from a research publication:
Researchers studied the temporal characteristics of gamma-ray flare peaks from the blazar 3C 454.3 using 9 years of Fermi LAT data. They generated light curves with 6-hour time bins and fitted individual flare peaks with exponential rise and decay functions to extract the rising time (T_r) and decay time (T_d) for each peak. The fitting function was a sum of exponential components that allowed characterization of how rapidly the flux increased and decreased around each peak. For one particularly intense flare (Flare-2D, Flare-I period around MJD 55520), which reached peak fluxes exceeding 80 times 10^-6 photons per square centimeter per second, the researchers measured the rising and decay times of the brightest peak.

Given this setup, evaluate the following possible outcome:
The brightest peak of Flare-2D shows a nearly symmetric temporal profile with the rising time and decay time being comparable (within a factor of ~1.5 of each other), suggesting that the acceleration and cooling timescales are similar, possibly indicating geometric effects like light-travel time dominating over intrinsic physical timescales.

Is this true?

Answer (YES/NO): YES